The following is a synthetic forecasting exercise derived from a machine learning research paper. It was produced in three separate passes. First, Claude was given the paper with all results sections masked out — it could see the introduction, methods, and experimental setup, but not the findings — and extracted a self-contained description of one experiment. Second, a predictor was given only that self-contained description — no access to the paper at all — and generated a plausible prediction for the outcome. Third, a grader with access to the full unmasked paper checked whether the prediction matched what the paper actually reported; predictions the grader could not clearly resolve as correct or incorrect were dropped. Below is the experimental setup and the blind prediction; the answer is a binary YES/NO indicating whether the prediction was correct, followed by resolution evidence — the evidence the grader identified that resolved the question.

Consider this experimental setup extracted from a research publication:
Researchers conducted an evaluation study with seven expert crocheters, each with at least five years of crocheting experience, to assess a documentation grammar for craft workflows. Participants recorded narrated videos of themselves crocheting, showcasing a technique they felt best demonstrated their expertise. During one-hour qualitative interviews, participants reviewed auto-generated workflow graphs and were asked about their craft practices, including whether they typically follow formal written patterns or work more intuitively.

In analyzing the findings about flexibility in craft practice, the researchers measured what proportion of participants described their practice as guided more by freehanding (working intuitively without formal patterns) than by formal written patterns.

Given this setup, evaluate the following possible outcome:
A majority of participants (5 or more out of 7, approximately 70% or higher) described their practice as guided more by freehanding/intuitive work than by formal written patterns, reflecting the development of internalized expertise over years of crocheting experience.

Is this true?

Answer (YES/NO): NO